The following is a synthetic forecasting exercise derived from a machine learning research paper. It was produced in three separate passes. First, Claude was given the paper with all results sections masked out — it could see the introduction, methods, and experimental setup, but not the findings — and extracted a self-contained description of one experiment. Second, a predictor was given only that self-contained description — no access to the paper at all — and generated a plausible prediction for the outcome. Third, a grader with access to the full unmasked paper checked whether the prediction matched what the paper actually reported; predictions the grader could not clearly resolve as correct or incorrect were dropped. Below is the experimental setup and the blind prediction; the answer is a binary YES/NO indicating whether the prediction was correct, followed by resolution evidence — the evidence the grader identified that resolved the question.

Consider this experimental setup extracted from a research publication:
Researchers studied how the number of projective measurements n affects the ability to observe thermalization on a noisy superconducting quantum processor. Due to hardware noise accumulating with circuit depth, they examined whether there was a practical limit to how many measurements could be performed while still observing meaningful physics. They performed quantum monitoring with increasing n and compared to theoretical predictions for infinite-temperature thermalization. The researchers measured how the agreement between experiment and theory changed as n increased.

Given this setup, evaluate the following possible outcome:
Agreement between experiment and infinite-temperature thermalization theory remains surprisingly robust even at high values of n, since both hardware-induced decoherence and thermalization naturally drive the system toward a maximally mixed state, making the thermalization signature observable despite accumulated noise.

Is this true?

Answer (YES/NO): YES